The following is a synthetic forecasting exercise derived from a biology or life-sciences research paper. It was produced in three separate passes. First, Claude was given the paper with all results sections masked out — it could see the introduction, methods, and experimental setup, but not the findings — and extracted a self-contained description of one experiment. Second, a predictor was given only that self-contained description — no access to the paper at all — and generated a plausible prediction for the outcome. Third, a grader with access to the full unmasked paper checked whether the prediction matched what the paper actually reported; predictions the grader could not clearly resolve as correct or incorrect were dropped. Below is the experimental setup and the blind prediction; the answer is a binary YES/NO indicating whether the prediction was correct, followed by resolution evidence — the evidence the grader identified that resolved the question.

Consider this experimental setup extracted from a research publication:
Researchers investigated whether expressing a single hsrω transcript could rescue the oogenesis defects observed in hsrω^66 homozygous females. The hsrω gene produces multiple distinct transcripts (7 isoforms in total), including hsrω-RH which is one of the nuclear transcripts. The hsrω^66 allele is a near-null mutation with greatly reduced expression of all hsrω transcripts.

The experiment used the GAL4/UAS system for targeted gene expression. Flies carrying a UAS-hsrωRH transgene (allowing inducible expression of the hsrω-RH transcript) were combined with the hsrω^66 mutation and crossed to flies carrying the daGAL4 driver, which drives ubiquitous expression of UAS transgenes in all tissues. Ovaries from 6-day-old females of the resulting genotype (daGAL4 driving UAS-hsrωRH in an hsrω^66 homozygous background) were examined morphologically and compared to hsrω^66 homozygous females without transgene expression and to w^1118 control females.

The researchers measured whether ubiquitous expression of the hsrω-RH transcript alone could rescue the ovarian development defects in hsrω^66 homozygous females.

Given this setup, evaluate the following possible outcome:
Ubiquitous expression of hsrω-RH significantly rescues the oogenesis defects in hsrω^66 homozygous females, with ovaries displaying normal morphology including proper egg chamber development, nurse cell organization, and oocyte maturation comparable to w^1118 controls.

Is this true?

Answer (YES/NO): NO